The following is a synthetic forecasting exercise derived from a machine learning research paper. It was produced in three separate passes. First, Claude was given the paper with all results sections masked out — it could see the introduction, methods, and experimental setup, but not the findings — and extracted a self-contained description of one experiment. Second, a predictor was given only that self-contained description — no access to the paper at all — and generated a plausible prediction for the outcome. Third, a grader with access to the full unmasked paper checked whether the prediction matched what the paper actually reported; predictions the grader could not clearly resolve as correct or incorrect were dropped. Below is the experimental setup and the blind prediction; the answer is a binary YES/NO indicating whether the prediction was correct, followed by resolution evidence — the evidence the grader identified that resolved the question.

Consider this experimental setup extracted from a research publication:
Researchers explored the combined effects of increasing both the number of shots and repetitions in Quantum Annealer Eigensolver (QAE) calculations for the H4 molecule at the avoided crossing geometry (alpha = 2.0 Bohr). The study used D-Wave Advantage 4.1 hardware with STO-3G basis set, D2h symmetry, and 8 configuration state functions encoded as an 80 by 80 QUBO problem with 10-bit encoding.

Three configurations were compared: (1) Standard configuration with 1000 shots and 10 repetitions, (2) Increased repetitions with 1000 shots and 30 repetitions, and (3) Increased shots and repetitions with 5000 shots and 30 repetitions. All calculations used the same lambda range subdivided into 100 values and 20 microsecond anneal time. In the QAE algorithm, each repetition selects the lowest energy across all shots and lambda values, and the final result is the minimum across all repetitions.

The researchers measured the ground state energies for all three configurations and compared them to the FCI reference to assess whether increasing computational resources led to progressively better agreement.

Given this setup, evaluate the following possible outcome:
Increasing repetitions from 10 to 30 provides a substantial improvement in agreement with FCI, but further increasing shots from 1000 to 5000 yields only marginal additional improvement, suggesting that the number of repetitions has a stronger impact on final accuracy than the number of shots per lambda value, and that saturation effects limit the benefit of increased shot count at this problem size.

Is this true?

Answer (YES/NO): NO